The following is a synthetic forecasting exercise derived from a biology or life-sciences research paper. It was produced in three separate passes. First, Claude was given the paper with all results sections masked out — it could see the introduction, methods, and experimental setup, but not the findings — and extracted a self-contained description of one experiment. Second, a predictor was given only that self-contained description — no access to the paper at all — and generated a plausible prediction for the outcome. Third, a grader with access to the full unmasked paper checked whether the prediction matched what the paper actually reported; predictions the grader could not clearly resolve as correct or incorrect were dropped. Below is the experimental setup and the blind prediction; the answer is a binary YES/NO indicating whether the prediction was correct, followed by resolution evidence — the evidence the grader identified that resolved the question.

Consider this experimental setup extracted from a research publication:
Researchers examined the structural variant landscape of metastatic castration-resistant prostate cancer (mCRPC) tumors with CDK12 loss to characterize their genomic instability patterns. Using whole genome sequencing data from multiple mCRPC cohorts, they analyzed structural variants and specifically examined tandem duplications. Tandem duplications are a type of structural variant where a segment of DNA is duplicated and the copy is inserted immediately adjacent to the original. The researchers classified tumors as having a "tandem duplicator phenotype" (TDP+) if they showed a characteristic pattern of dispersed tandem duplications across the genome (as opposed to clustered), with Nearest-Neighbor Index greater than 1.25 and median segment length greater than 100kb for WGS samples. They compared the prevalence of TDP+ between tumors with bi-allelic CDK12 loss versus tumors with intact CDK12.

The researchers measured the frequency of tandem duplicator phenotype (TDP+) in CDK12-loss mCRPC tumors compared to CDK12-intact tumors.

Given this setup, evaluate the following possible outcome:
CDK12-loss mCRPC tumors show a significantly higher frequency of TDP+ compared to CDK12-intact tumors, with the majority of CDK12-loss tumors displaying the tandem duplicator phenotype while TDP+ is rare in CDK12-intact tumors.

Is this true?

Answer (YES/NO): YES